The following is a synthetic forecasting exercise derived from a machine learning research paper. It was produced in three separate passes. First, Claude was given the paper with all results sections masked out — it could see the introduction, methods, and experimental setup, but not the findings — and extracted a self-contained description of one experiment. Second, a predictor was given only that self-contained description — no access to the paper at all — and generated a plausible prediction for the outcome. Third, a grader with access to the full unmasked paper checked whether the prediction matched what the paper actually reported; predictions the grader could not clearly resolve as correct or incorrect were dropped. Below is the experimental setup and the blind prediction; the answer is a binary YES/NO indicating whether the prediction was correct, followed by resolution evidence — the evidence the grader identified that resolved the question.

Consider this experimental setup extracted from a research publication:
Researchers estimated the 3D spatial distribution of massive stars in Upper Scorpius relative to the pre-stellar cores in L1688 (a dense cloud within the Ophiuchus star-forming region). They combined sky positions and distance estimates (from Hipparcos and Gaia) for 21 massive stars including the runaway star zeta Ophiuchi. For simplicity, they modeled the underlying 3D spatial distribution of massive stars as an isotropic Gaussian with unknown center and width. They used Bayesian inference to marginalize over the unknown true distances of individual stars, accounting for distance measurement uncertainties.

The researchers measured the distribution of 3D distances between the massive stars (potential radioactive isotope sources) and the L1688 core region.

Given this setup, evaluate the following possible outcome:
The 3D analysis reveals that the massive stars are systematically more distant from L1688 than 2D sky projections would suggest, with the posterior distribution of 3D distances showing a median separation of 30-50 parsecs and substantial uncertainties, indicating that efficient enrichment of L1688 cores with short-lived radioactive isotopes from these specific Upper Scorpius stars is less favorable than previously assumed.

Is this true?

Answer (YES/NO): NO